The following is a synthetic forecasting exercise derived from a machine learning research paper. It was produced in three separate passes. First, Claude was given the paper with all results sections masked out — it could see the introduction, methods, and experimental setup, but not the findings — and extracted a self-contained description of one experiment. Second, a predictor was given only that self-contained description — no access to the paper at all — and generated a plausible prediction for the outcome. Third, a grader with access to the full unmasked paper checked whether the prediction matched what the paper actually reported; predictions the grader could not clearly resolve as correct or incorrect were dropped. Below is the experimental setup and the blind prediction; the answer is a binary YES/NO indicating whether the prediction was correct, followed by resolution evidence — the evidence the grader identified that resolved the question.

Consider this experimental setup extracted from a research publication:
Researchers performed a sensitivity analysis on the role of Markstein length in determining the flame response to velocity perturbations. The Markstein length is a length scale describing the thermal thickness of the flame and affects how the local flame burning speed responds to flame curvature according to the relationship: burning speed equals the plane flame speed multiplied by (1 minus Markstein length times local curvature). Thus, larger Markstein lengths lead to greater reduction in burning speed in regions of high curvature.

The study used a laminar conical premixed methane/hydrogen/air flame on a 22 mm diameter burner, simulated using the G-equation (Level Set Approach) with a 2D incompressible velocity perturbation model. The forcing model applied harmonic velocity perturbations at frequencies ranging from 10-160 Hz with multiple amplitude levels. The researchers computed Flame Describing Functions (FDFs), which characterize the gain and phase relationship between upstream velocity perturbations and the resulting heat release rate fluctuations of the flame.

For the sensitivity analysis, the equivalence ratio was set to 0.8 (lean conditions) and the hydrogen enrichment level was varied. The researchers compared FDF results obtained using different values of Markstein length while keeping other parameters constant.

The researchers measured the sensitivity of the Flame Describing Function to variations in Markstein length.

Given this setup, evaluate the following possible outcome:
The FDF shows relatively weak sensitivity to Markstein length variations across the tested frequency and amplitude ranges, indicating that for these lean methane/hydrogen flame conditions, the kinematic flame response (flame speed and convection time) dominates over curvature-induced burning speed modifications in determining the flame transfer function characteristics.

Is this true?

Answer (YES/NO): YES